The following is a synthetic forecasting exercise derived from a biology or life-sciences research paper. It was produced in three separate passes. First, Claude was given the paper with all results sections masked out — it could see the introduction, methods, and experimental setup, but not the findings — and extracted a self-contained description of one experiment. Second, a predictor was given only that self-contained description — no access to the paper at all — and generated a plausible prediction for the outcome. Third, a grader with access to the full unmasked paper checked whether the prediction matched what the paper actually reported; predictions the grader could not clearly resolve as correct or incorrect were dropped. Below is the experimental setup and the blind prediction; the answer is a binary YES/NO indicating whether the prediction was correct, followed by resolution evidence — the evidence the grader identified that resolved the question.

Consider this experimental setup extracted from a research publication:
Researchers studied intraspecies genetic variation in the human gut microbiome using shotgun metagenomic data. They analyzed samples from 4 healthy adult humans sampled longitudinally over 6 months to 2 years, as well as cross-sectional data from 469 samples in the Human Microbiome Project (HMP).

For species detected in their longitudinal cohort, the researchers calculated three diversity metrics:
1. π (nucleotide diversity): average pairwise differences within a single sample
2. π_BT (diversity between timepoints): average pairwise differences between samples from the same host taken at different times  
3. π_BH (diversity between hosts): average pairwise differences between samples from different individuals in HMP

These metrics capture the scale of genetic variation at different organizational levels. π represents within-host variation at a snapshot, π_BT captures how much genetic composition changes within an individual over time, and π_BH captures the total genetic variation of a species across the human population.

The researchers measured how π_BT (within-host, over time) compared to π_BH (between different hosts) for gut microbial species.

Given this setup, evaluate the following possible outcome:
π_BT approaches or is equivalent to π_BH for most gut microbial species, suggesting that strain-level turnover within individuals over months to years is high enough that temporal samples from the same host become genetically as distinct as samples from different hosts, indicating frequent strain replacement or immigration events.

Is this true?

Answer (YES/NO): NO